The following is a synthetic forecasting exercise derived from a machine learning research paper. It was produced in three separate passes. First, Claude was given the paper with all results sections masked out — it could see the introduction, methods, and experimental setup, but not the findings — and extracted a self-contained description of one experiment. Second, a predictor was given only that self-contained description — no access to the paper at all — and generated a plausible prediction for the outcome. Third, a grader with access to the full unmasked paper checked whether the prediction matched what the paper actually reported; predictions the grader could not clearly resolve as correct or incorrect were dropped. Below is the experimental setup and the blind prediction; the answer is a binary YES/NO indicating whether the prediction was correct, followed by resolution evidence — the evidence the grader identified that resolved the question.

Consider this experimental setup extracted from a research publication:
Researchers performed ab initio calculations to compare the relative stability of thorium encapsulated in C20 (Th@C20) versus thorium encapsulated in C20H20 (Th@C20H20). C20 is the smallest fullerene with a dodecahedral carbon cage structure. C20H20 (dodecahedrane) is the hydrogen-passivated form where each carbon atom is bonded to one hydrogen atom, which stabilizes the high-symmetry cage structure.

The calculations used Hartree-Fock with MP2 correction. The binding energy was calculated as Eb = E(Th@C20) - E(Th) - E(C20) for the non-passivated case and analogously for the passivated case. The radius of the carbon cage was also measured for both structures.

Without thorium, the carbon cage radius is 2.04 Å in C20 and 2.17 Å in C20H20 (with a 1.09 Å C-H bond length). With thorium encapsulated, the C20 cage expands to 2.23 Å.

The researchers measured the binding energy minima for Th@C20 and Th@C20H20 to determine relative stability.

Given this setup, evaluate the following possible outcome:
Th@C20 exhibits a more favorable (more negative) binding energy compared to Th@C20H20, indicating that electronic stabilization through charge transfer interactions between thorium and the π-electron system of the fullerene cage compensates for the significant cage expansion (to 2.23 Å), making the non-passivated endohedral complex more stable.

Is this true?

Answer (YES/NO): NO